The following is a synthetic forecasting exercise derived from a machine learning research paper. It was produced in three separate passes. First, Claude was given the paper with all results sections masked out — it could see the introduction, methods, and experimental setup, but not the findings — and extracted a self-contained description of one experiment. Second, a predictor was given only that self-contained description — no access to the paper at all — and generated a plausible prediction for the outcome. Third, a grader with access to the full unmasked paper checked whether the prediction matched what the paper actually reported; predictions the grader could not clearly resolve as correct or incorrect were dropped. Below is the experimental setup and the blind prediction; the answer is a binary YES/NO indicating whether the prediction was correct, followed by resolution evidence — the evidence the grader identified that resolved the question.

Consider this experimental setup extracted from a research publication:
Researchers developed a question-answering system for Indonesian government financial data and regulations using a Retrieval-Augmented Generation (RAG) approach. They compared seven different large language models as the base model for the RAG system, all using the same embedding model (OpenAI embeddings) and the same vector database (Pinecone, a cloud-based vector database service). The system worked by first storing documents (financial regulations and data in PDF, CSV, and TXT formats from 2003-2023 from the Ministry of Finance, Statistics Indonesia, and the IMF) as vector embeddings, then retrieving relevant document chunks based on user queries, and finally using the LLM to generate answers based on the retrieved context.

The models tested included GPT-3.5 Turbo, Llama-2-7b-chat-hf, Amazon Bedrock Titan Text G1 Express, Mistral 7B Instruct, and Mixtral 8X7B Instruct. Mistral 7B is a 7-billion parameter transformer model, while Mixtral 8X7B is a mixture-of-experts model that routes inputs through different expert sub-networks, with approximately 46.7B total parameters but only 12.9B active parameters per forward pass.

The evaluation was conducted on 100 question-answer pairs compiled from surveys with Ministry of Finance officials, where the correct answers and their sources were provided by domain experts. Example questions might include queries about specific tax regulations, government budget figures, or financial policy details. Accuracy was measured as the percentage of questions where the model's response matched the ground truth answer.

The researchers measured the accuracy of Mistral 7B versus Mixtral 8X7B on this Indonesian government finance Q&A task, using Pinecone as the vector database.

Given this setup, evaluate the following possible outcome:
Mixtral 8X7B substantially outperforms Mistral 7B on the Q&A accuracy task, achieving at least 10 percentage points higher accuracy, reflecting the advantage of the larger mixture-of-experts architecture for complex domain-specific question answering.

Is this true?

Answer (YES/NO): NO